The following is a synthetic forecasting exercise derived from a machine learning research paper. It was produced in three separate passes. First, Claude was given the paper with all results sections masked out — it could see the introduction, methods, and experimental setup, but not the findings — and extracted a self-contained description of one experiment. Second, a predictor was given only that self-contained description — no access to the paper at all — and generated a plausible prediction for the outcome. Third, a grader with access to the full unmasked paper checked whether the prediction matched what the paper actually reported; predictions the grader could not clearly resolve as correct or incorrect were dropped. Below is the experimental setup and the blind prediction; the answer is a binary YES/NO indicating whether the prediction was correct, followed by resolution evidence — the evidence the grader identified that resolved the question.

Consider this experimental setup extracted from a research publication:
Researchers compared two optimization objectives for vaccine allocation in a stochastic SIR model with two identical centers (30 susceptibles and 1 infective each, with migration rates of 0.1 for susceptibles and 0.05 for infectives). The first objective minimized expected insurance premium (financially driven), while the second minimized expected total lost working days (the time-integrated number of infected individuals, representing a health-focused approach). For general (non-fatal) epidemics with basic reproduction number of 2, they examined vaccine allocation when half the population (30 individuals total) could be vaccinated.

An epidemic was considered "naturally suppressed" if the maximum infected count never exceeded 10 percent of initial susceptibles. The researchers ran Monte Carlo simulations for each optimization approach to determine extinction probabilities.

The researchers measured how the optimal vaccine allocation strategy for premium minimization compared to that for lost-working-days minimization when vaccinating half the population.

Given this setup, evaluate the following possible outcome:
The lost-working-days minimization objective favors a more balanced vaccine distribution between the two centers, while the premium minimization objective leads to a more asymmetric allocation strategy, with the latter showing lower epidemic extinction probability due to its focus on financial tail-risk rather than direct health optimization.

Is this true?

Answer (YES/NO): NO